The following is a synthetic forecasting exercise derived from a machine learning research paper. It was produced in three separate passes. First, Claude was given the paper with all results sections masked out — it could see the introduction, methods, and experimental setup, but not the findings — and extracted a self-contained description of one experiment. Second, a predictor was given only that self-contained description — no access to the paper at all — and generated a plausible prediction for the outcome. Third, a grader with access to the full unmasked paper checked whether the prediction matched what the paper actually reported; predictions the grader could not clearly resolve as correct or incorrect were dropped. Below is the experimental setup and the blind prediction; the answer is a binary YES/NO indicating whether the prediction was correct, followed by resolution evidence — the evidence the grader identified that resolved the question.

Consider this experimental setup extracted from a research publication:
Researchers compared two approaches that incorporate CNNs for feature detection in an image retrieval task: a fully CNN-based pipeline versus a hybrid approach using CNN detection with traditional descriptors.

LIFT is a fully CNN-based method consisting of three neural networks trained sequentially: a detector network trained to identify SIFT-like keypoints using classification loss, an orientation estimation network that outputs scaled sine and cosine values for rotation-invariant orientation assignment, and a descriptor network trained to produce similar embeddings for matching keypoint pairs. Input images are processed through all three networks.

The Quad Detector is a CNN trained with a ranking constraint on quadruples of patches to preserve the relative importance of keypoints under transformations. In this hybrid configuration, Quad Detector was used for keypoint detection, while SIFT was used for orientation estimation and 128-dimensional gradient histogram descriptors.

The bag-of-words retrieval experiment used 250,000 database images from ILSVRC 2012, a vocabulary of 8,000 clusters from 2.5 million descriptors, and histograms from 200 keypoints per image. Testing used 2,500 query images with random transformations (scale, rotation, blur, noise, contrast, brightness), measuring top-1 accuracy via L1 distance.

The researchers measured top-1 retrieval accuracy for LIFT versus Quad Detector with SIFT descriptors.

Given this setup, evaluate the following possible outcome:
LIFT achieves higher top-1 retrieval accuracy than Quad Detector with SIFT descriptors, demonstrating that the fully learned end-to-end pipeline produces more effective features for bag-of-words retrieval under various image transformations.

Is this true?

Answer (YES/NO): NO